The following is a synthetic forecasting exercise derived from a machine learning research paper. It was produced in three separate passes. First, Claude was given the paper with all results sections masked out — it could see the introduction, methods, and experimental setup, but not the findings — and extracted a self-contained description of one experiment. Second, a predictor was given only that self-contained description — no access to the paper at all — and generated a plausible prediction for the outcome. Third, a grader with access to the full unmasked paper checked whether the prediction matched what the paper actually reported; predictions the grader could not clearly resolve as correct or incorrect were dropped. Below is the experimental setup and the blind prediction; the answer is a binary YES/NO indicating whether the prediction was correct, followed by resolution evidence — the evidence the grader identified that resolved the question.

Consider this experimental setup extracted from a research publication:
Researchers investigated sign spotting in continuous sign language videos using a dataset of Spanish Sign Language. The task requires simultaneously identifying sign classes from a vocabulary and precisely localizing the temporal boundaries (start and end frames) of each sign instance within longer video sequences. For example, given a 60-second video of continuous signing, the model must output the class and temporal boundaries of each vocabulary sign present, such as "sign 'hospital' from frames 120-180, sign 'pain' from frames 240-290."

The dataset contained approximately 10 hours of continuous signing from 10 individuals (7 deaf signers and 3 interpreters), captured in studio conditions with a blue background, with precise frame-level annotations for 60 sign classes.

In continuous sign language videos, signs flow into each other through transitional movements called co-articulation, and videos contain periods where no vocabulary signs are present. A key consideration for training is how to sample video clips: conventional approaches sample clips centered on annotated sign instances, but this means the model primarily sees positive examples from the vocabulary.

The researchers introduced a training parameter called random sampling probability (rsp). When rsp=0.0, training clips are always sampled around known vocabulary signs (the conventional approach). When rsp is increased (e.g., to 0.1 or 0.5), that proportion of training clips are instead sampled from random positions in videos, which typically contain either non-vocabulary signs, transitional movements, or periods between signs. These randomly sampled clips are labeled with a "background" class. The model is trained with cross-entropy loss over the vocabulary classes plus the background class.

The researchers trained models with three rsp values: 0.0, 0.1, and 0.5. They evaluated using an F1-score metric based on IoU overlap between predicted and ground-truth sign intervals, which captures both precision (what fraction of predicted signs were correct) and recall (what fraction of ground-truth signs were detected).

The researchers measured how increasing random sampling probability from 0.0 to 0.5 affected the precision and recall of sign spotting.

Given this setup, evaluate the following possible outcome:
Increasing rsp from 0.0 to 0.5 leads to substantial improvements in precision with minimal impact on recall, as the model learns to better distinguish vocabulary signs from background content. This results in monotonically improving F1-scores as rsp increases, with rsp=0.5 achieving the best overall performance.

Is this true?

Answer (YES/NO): NO